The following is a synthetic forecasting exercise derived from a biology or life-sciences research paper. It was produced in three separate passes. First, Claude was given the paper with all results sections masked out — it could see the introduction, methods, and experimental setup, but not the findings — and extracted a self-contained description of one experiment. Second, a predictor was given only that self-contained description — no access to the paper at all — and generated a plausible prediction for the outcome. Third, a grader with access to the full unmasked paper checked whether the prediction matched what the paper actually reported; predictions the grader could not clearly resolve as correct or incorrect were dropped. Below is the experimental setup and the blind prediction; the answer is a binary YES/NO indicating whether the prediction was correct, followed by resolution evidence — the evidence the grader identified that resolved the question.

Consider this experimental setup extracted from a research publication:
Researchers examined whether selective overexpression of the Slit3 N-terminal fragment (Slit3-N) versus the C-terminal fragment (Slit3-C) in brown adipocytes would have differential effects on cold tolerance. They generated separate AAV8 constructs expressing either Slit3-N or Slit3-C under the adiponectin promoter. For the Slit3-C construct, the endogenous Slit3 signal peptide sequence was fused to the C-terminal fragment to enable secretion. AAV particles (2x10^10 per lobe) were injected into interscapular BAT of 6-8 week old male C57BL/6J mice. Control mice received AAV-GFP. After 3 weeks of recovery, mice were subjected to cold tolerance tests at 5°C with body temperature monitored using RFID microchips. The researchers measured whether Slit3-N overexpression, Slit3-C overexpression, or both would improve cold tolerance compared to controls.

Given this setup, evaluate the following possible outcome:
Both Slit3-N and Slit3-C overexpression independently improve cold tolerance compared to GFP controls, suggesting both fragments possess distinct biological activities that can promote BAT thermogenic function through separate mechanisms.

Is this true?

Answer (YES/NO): NO